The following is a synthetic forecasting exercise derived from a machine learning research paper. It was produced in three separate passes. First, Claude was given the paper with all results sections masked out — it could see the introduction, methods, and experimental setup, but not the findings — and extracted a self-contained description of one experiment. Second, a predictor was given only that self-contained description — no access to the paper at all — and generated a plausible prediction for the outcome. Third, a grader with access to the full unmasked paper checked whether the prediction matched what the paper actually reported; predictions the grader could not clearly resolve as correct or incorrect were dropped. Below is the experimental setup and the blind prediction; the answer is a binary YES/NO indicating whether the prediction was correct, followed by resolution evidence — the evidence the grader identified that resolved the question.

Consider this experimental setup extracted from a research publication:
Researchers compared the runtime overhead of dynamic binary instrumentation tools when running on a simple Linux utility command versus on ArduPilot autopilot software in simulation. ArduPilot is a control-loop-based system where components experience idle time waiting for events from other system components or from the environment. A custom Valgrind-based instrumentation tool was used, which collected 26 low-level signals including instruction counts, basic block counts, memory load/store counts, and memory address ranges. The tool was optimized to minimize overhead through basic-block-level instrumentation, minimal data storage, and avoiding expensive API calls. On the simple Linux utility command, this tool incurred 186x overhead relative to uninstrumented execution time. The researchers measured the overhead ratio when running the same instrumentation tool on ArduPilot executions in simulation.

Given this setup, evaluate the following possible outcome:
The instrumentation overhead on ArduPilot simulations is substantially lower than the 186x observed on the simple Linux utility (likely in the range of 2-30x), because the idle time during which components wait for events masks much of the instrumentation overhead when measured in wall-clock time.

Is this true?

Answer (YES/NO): NO